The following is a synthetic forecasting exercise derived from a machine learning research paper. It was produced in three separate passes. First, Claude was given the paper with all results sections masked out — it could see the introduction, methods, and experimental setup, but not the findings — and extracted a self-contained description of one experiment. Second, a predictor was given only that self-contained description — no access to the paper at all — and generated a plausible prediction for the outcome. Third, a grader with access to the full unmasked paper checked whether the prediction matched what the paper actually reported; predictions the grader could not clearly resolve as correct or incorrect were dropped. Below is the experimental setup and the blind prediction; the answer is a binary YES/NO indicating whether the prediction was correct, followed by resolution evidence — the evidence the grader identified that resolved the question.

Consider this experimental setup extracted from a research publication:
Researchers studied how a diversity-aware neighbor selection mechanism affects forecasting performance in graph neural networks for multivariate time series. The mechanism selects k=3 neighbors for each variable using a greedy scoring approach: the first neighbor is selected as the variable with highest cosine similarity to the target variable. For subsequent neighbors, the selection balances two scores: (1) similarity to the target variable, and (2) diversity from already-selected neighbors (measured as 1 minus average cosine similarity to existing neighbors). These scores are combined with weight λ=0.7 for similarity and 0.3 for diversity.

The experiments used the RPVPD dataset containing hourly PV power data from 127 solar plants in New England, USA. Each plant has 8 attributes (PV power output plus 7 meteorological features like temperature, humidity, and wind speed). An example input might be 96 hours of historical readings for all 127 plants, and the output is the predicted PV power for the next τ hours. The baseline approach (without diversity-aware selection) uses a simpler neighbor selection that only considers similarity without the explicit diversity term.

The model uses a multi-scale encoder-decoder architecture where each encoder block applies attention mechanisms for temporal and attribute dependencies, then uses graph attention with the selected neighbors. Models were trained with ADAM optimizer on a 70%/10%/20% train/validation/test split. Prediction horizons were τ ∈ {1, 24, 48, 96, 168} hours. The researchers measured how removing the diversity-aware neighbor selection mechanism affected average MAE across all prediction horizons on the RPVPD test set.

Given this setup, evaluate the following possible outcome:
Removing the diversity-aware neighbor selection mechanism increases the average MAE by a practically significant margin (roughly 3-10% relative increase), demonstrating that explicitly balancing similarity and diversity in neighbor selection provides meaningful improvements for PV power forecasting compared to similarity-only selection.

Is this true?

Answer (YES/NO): NO